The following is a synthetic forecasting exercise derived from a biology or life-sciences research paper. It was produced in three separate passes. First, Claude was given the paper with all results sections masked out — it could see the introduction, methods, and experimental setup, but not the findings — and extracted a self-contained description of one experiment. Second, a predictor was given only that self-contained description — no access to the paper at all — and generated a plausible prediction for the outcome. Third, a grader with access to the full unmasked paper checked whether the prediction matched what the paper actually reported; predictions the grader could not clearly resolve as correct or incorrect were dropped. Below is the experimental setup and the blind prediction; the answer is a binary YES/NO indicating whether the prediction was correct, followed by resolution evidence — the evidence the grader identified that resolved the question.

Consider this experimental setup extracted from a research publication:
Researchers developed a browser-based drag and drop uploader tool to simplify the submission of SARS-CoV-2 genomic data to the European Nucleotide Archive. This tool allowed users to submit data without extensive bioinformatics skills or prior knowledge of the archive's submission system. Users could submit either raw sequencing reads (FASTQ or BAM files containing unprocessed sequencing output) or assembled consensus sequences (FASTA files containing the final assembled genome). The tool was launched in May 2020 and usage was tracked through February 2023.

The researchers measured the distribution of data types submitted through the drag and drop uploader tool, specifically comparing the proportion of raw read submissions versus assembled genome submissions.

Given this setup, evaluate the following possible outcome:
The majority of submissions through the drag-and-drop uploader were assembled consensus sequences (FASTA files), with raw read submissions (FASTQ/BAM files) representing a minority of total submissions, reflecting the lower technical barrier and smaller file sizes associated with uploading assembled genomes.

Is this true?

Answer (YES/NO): NO